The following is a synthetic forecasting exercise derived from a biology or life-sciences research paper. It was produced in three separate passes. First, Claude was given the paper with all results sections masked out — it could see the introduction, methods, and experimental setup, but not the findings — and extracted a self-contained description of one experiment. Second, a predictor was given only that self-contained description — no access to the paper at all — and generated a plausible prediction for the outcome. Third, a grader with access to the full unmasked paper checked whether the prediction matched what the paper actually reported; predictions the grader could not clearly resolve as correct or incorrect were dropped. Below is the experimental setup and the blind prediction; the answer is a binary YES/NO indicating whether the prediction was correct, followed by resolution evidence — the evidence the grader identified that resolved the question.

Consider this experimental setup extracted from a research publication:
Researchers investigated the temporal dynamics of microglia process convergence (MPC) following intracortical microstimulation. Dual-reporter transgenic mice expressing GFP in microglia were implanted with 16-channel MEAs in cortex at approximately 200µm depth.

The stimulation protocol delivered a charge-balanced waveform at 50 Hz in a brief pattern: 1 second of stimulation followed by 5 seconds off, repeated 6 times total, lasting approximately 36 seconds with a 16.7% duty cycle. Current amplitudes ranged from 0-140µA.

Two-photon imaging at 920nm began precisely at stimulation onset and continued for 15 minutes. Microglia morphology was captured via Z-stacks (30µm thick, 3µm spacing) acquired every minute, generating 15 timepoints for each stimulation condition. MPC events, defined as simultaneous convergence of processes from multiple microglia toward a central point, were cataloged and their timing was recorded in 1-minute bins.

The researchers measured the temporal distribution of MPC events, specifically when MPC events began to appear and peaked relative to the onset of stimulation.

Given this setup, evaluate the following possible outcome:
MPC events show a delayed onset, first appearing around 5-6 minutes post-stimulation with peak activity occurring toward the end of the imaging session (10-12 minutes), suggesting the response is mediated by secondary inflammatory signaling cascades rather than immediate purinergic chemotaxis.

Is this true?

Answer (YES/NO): NO